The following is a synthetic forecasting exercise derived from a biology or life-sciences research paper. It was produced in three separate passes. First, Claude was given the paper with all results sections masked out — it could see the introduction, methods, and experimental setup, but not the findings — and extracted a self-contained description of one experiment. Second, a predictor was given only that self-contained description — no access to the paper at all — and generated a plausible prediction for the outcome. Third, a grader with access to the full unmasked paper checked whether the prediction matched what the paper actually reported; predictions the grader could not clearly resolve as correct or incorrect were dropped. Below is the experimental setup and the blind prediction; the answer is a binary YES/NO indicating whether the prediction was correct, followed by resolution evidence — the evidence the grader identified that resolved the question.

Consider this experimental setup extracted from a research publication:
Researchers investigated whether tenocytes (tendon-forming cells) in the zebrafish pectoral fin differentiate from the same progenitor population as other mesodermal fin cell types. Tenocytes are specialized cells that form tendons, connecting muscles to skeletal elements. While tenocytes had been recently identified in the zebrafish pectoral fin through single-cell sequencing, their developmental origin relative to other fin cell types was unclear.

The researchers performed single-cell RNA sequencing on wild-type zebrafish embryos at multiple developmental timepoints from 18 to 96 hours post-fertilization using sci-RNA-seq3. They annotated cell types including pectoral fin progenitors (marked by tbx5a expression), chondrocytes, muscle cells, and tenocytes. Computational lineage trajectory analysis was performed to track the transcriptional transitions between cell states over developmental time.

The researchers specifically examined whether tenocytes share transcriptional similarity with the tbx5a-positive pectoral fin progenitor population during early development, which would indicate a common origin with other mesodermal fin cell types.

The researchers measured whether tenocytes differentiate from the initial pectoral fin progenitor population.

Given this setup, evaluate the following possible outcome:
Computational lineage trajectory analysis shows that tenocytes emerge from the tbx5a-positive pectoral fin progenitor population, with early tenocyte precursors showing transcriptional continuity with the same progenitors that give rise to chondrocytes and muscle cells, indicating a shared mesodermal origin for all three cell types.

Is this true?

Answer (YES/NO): NO